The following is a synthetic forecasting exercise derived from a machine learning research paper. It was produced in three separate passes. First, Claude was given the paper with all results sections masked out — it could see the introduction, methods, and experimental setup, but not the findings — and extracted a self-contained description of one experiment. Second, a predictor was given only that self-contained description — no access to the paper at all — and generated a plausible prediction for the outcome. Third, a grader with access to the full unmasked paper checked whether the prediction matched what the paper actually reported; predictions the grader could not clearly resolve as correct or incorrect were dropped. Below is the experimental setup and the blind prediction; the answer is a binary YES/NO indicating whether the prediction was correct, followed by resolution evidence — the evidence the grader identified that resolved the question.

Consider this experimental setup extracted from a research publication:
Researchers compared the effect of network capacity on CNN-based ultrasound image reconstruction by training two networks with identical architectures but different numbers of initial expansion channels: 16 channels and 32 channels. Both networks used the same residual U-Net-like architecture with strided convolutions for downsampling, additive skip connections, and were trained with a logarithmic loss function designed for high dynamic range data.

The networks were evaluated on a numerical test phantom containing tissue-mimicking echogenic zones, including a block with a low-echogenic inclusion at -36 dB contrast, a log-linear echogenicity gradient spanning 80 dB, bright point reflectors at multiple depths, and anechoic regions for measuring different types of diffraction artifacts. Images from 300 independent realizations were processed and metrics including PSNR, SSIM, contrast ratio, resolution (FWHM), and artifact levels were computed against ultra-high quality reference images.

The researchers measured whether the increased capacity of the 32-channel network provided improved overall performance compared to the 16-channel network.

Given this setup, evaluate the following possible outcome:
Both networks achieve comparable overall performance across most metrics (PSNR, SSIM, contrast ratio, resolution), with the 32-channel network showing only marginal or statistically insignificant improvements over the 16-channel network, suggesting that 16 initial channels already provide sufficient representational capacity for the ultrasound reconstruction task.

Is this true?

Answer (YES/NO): NO